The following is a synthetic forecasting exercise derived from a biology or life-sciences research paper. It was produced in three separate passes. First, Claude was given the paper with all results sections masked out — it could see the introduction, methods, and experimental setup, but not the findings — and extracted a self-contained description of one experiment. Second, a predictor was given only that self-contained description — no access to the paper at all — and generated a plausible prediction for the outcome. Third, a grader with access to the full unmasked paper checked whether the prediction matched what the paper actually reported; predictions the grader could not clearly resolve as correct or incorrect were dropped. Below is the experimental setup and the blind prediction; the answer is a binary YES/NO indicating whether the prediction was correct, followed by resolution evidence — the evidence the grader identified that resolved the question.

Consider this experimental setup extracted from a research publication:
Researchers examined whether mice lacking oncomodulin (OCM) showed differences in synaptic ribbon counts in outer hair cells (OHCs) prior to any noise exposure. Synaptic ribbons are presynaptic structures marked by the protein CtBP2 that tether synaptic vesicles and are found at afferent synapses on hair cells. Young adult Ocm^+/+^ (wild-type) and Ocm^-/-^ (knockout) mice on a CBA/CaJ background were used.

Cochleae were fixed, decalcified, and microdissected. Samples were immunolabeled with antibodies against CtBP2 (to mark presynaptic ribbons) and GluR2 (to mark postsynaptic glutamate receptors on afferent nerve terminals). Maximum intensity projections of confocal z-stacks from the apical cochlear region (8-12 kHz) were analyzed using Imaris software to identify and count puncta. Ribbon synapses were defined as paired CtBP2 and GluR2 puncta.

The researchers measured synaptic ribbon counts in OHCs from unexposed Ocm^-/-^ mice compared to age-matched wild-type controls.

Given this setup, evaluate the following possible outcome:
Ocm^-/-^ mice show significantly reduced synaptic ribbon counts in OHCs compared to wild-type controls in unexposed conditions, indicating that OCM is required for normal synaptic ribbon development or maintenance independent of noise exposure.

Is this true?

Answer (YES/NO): NO